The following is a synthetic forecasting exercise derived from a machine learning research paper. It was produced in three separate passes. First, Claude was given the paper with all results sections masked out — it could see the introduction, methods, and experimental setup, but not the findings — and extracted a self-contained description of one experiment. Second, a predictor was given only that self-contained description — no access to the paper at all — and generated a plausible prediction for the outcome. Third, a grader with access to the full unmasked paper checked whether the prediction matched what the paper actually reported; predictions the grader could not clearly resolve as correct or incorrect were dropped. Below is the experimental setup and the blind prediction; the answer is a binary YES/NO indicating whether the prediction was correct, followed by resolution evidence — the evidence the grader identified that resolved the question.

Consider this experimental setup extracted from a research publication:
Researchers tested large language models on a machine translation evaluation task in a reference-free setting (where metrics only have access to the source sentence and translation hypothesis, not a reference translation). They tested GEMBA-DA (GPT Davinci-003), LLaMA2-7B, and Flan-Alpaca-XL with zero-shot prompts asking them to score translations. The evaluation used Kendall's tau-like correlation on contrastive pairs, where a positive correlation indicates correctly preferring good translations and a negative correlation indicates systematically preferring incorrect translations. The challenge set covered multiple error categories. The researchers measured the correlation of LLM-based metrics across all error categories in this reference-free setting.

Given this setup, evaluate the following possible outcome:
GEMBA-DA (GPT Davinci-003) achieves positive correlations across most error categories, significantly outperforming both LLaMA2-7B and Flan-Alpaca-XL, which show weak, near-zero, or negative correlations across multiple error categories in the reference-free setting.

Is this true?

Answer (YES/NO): NO